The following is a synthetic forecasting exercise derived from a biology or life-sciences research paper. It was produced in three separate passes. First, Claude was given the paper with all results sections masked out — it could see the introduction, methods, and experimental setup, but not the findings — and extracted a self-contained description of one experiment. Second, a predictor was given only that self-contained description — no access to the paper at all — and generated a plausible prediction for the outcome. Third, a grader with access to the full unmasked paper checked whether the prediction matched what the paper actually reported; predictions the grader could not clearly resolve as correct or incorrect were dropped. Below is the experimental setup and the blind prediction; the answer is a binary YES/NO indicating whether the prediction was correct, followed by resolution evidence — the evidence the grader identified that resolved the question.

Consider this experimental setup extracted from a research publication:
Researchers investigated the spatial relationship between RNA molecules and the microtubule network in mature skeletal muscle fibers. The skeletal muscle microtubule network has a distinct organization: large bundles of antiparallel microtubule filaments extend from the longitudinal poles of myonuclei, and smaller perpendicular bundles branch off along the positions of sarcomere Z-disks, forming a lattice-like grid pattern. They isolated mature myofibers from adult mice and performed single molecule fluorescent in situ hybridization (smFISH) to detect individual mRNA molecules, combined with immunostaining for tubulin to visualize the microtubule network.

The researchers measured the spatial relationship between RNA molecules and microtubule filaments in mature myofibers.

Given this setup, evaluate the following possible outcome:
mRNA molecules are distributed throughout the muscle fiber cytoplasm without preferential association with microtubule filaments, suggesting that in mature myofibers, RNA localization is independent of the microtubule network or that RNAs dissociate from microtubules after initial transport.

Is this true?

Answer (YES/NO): NO